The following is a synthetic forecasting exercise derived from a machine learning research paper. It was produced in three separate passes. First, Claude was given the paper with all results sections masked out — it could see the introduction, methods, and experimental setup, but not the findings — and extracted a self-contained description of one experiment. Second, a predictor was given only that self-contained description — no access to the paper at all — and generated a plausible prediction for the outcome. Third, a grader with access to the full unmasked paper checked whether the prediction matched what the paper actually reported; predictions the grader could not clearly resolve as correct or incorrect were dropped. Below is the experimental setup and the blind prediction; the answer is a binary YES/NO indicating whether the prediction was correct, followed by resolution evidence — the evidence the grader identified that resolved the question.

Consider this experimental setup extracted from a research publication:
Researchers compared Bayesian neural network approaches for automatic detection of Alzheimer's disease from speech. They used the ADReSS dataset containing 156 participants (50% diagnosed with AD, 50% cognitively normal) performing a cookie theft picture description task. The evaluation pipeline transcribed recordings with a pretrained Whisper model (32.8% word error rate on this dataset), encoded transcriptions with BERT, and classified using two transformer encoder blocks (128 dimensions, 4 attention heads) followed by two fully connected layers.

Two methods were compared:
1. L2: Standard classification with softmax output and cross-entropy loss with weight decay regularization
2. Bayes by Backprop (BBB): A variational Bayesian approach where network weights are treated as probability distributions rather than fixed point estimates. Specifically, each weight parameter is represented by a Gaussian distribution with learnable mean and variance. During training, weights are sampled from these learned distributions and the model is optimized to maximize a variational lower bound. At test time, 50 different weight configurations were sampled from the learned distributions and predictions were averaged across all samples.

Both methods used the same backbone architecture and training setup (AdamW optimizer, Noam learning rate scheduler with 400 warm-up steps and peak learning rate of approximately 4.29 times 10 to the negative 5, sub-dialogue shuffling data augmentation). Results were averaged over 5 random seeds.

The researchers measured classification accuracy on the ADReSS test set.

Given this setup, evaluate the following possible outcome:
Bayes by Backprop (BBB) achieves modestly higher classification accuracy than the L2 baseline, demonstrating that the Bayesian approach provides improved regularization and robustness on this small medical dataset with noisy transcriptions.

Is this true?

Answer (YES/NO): NO